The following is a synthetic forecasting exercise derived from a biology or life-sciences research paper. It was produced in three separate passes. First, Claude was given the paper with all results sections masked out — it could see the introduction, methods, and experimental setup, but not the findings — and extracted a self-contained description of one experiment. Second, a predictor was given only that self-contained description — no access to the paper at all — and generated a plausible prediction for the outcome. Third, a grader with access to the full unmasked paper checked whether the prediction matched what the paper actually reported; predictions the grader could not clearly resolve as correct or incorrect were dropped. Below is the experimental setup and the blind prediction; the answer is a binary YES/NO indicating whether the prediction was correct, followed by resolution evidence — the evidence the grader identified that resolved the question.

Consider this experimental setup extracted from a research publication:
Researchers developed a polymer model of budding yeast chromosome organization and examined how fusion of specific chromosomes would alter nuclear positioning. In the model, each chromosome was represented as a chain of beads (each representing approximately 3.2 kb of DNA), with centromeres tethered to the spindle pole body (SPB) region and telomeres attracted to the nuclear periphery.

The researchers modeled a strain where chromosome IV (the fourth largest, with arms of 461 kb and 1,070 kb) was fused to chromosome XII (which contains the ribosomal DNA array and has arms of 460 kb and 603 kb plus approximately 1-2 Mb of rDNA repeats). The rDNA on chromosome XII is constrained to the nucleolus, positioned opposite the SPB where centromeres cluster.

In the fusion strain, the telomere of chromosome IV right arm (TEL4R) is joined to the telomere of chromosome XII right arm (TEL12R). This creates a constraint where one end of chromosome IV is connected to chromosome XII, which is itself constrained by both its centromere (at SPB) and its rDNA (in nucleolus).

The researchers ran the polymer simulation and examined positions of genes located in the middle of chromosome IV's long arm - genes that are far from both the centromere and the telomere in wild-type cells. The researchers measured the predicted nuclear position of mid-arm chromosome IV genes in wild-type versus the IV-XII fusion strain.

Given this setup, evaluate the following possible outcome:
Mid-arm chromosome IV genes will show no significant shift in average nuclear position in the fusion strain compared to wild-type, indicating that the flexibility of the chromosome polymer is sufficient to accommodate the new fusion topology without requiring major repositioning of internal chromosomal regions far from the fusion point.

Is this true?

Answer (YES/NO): YES